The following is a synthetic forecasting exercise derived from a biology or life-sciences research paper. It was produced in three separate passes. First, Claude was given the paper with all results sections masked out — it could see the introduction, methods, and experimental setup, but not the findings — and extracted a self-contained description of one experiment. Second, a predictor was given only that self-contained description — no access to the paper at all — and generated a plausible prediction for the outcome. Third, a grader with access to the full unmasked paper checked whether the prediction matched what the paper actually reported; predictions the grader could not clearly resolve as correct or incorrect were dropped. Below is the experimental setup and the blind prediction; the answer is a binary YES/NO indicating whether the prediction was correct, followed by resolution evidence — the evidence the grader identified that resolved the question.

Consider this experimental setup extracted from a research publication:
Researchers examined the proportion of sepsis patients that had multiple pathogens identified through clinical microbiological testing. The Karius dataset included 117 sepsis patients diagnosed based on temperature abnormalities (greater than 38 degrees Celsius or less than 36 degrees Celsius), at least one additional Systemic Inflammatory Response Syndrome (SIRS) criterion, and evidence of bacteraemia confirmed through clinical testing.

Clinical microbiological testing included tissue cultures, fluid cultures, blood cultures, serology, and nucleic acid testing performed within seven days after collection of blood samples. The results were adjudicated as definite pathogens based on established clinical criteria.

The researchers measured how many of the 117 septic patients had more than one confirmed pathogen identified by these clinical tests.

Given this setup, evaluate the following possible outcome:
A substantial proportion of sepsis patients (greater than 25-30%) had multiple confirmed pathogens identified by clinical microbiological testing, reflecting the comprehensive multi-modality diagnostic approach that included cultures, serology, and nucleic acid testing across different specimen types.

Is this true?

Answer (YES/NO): NO